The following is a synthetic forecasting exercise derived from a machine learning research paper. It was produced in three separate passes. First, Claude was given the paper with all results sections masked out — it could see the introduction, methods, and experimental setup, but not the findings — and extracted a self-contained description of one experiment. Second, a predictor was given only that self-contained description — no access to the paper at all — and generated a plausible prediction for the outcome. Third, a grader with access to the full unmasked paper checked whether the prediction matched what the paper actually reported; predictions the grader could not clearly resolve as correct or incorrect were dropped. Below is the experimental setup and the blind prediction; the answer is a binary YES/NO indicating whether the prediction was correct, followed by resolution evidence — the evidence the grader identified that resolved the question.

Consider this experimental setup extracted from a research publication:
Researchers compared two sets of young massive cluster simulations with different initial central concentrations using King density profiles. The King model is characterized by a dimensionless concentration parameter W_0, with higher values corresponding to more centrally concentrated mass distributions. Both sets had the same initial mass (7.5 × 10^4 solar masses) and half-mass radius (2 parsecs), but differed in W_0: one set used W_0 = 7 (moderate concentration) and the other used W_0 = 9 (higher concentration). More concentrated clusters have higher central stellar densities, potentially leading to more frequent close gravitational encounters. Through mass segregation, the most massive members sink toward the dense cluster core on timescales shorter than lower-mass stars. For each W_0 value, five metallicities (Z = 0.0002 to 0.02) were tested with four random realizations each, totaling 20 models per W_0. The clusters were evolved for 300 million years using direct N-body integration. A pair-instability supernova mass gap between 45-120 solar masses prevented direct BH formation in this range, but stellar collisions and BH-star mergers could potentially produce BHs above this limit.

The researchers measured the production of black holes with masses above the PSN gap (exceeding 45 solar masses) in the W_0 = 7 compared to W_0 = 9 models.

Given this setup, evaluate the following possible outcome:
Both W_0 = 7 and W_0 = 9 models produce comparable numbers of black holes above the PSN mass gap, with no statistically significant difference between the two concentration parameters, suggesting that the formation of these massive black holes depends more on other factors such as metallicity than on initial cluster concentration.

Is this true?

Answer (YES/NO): NO